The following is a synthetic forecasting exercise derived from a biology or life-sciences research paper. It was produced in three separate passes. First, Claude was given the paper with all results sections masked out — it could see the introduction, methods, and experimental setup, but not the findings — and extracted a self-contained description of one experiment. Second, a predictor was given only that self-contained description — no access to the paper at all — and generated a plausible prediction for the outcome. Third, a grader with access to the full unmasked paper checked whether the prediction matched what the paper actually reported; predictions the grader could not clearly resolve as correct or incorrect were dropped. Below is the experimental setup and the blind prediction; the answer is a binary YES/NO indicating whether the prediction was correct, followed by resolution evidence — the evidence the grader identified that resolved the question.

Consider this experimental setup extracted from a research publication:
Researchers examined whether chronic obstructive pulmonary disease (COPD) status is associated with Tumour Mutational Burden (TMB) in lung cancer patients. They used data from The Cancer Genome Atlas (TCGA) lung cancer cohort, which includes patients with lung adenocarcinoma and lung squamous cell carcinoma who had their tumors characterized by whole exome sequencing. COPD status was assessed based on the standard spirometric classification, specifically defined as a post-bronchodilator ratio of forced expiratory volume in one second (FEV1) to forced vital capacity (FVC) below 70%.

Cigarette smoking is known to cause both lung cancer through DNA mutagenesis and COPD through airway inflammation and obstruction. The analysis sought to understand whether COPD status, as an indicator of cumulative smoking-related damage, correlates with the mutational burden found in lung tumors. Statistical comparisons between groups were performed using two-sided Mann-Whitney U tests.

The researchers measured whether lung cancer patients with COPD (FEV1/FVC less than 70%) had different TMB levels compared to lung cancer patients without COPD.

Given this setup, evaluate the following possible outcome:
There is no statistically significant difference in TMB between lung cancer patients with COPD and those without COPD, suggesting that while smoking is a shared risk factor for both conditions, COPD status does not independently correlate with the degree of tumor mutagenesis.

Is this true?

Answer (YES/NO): NO